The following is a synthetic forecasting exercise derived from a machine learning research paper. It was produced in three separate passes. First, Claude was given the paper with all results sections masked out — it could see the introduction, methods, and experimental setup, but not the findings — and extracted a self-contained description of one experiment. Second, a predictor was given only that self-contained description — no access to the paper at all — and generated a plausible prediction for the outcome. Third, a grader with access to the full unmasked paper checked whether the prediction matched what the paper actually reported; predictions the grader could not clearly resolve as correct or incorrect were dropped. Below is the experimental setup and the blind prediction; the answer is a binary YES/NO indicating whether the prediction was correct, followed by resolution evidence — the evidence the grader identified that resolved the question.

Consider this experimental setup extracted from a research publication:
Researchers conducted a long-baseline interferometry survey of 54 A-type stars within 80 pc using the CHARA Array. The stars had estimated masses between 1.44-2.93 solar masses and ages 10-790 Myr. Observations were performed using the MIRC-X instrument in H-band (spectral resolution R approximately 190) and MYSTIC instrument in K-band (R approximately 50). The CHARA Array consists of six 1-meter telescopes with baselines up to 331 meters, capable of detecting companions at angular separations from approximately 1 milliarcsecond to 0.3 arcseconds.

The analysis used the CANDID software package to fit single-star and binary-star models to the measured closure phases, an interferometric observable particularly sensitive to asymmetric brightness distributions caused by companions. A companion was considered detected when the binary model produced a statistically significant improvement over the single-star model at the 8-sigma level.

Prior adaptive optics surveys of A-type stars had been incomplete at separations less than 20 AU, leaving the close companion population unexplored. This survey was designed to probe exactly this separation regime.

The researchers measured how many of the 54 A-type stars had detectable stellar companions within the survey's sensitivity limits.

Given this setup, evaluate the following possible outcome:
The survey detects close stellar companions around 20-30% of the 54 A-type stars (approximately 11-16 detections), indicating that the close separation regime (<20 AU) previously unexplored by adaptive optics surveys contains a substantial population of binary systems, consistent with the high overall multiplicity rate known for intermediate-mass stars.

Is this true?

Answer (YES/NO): NO